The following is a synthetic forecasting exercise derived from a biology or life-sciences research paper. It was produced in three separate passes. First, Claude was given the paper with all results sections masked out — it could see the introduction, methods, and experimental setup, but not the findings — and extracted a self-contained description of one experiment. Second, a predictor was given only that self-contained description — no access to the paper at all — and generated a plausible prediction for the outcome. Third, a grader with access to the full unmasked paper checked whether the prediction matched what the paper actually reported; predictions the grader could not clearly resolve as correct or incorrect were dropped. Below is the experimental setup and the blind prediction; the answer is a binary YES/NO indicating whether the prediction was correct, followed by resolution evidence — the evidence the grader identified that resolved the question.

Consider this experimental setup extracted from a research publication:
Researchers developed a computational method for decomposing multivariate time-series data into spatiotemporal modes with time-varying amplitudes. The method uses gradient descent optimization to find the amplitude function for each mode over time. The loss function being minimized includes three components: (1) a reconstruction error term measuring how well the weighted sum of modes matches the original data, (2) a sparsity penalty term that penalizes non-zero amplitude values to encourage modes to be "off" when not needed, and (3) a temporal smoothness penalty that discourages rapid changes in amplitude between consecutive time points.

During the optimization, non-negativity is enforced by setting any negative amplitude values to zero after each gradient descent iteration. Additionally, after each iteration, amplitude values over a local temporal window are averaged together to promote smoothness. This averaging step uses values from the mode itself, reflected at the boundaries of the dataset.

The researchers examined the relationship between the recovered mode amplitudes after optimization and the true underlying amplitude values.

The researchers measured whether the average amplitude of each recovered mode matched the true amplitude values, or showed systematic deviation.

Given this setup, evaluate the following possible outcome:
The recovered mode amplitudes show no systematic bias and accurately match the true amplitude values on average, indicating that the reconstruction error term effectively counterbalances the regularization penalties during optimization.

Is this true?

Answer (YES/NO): NO